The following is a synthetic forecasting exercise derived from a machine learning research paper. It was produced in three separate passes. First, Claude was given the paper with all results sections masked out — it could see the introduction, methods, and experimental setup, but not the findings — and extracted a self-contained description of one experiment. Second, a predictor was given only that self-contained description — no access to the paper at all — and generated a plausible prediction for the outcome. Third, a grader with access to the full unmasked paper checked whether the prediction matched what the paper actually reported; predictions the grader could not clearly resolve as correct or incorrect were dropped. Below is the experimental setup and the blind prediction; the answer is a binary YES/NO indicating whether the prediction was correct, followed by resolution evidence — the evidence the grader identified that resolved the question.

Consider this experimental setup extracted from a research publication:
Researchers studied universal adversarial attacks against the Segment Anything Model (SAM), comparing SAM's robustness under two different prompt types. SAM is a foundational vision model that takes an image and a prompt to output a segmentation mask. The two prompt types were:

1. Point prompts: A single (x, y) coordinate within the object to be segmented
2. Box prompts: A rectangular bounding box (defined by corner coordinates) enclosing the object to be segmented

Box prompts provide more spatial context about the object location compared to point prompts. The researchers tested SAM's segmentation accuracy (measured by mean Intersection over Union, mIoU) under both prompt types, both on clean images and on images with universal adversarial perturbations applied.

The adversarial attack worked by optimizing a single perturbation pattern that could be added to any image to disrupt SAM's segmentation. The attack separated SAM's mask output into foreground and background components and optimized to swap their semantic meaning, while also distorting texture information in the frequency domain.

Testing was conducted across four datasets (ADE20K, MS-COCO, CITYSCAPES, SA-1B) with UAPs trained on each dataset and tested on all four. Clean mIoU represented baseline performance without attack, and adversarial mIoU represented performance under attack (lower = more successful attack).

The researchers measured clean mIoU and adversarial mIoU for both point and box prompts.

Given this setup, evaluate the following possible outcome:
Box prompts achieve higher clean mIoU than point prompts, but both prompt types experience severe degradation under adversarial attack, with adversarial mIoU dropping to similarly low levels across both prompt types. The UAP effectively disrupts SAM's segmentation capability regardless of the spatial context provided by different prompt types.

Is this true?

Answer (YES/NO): NO